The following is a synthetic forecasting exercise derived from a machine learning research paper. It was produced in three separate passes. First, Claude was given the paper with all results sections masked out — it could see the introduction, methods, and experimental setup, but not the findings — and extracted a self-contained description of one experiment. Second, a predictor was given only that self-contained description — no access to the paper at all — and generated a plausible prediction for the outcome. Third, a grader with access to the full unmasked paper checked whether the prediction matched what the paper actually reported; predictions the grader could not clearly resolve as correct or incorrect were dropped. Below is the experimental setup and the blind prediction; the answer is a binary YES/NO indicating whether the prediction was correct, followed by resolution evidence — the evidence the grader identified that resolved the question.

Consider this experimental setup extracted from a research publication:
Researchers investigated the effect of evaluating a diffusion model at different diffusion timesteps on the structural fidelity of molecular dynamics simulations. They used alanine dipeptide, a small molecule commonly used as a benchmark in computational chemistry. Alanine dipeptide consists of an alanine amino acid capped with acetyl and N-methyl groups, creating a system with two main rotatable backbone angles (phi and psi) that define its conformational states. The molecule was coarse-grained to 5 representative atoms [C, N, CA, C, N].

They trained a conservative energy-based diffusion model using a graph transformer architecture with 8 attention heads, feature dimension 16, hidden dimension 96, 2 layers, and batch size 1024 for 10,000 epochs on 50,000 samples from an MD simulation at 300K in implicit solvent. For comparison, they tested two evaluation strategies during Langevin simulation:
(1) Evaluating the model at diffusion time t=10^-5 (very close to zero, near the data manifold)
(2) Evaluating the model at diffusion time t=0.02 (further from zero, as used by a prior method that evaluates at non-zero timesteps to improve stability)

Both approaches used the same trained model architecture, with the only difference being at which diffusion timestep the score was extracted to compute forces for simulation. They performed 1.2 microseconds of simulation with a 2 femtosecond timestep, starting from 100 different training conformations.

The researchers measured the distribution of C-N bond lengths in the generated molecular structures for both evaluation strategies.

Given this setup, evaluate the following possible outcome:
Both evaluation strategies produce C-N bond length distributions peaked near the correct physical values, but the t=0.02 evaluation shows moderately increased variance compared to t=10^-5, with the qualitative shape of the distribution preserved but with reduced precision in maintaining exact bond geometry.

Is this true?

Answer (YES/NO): NO